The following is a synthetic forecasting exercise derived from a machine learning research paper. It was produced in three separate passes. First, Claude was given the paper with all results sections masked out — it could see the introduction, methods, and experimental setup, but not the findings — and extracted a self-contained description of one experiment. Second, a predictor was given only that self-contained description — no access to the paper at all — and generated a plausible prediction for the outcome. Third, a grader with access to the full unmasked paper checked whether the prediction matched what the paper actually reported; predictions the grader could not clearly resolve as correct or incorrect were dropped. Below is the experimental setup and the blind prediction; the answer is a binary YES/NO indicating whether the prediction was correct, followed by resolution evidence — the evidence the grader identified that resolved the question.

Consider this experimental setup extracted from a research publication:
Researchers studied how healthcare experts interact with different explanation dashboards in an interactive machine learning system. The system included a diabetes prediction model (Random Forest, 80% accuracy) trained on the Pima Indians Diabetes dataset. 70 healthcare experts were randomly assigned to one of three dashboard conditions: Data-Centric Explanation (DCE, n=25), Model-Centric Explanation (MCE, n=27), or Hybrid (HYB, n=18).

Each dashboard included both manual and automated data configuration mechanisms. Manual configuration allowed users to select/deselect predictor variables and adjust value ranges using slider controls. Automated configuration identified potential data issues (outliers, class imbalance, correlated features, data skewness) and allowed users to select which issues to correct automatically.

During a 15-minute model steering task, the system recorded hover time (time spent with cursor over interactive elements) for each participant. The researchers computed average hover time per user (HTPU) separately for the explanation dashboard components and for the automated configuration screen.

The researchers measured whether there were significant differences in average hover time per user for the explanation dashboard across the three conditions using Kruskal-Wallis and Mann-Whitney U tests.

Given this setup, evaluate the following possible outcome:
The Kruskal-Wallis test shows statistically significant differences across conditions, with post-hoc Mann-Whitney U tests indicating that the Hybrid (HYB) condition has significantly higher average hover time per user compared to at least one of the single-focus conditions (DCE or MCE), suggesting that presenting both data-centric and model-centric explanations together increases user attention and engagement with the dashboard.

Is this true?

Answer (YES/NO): YES